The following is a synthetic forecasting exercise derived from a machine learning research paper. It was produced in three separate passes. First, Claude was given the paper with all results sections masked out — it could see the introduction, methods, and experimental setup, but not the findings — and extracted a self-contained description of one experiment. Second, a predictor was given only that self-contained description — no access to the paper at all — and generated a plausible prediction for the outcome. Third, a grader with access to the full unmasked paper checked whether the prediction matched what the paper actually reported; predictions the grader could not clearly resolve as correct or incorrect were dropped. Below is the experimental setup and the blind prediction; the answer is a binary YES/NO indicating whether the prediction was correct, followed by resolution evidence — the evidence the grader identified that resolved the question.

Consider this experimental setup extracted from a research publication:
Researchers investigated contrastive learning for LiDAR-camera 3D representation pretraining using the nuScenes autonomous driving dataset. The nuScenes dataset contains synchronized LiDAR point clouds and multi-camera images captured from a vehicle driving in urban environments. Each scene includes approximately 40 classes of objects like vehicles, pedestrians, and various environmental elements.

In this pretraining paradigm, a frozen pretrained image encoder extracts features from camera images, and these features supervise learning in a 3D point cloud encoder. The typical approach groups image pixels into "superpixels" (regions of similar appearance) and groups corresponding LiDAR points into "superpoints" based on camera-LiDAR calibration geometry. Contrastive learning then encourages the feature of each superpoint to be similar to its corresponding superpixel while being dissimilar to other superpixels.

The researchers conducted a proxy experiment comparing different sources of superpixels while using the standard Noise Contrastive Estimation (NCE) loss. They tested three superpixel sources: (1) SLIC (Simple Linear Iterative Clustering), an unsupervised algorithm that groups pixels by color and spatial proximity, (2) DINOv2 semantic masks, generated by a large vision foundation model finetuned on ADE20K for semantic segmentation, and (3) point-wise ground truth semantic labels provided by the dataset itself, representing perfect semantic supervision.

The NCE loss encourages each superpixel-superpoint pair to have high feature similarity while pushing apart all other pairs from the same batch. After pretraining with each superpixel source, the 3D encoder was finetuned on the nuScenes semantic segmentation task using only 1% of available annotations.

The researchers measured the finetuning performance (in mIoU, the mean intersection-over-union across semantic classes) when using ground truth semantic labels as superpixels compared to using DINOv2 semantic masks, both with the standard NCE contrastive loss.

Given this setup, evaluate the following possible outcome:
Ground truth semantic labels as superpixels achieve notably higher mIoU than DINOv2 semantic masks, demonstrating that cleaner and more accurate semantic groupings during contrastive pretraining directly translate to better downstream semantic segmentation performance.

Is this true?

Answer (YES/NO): NO